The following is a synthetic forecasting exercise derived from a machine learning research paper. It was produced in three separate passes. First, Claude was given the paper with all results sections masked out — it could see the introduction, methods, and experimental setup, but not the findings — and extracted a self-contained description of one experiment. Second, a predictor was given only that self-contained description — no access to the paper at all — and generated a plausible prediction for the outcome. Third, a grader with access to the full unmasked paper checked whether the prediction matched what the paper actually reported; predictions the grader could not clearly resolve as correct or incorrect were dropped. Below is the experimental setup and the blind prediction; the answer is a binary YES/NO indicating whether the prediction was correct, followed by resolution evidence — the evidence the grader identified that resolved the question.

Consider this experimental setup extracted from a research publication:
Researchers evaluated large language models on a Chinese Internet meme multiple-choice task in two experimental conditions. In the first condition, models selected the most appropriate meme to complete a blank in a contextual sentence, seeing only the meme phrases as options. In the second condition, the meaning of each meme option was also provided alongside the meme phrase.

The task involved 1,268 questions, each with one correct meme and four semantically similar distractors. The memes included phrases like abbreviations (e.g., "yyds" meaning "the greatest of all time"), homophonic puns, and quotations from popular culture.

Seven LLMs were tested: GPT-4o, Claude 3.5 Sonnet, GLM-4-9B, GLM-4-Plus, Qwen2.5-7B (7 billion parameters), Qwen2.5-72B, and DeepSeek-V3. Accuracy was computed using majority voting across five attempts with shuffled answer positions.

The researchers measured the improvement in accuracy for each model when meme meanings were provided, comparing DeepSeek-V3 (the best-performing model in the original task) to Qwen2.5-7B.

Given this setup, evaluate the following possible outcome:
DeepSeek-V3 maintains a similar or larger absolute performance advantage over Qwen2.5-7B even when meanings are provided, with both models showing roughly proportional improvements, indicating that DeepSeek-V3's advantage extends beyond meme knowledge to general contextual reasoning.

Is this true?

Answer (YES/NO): NO